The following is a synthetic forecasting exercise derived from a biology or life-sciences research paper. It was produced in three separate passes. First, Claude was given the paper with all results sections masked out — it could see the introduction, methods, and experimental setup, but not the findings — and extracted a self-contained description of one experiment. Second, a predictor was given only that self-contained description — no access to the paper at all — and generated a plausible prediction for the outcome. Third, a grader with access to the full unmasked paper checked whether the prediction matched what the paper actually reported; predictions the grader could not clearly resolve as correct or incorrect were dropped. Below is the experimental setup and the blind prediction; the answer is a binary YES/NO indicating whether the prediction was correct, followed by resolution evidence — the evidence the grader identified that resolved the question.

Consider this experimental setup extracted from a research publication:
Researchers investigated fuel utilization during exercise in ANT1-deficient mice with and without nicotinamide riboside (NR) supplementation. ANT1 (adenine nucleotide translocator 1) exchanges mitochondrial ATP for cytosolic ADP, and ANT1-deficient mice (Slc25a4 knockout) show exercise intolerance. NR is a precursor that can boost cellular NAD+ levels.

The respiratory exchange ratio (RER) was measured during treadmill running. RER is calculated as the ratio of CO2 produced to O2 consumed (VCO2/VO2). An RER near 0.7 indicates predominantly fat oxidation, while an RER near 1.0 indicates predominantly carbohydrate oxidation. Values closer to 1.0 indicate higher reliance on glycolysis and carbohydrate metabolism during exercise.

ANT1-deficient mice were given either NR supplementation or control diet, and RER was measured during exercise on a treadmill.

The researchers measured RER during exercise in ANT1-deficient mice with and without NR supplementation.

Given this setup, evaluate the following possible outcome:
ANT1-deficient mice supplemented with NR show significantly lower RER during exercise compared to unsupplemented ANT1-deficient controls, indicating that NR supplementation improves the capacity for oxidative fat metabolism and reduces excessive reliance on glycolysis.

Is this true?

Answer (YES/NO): NO